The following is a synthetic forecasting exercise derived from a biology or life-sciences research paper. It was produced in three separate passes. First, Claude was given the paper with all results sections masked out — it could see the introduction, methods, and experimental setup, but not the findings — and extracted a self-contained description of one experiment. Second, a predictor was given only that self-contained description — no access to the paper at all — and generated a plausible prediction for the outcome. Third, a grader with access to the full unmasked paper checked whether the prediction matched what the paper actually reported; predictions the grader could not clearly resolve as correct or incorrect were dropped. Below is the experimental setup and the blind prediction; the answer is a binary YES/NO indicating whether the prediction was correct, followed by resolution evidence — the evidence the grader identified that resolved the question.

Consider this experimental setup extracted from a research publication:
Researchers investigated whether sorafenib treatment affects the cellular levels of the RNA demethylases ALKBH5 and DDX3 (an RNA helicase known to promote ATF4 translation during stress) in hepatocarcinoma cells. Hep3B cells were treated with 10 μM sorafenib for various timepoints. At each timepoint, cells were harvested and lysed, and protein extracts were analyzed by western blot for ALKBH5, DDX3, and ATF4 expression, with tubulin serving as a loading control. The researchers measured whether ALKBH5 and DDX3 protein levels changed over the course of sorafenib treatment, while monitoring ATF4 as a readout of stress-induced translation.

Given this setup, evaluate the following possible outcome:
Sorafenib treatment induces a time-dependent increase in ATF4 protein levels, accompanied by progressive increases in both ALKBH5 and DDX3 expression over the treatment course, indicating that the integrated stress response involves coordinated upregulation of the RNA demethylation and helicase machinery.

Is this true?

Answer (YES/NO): NO